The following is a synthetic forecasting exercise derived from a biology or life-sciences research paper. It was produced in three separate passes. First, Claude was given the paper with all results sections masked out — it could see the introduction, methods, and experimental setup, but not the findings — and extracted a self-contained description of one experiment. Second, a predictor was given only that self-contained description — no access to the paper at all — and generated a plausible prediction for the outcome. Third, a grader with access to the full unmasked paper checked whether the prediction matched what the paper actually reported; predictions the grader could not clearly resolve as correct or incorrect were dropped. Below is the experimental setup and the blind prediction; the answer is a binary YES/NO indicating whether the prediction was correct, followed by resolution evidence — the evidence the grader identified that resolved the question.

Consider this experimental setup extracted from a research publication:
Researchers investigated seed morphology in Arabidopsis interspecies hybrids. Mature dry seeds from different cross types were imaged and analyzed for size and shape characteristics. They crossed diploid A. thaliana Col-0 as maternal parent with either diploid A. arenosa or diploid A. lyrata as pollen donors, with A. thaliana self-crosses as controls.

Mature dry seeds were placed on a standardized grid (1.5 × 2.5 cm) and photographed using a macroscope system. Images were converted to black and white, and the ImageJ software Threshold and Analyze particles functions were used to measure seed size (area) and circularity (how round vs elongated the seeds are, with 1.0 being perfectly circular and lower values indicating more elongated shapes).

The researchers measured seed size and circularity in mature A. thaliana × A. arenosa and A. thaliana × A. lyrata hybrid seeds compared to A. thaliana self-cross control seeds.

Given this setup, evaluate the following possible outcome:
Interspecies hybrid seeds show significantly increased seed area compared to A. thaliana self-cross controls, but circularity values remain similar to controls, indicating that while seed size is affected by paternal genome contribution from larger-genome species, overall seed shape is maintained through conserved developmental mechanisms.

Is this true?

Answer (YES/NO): NO